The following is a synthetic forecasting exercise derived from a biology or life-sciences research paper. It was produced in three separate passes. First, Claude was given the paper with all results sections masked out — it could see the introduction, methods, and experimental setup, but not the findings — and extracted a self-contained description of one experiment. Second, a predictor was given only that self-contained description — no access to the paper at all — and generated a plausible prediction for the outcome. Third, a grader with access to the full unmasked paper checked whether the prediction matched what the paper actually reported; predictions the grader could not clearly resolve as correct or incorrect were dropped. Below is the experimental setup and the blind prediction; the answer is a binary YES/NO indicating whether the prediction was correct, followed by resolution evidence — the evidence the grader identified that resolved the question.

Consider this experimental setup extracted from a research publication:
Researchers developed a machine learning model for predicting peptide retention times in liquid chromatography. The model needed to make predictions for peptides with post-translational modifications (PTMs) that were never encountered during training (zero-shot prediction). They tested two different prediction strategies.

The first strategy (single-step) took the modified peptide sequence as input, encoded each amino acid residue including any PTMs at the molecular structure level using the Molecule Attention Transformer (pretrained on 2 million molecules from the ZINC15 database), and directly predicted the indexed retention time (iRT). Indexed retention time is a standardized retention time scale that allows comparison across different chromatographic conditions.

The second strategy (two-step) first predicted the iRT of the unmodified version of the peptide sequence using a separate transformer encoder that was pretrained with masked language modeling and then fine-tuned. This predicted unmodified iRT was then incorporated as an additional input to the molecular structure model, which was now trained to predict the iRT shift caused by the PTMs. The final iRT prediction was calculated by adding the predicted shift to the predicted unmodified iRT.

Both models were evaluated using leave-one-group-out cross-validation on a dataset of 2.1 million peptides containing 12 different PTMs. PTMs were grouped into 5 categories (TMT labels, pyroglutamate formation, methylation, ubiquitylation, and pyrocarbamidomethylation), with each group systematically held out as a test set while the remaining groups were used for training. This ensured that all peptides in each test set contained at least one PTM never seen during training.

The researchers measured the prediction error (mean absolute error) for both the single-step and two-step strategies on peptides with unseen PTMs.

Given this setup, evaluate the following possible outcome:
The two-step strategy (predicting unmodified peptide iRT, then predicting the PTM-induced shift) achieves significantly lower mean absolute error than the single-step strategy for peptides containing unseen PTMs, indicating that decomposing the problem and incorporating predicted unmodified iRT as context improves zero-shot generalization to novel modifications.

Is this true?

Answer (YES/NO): NO